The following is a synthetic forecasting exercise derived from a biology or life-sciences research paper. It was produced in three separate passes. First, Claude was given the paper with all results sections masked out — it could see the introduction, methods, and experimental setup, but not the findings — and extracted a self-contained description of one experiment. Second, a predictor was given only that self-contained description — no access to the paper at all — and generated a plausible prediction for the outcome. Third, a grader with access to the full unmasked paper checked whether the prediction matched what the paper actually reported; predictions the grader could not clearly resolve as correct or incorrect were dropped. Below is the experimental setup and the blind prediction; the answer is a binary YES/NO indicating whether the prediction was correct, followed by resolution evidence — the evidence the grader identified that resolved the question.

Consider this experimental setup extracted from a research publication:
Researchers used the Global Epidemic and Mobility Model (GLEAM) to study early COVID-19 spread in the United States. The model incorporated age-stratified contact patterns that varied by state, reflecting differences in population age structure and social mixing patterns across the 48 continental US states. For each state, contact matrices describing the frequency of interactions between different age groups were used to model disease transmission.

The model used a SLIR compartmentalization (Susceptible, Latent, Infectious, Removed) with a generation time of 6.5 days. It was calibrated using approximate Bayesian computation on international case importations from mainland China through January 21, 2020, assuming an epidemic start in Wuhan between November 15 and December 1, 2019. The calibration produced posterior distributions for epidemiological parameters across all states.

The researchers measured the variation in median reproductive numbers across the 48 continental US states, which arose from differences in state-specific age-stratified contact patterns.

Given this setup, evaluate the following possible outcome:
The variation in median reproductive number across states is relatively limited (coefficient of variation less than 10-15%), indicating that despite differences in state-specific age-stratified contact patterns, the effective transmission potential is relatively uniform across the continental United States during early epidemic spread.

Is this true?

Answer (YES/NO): YES